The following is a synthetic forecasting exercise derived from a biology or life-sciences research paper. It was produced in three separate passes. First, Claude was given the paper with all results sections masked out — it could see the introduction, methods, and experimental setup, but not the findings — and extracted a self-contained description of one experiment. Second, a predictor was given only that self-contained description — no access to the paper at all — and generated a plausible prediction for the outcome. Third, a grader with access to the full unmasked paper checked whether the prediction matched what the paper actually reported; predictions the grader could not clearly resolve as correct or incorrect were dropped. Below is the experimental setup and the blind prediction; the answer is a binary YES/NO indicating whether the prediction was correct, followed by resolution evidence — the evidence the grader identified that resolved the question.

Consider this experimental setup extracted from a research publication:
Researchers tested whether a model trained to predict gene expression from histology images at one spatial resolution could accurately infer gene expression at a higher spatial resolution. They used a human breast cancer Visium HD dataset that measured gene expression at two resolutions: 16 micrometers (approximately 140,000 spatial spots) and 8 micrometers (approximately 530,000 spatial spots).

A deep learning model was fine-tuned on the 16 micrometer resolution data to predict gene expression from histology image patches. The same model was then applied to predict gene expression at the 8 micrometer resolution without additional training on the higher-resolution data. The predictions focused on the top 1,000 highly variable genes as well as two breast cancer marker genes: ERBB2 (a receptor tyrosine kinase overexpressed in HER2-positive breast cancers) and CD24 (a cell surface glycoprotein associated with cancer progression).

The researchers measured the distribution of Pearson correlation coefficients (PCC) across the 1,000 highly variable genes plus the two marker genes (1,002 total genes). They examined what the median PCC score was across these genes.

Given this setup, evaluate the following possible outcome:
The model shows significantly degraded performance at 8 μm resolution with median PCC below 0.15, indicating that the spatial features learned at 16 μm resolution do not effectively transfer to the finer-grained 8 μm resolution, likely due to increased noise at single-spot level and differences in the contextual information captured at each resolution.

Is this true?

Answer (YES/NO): NO